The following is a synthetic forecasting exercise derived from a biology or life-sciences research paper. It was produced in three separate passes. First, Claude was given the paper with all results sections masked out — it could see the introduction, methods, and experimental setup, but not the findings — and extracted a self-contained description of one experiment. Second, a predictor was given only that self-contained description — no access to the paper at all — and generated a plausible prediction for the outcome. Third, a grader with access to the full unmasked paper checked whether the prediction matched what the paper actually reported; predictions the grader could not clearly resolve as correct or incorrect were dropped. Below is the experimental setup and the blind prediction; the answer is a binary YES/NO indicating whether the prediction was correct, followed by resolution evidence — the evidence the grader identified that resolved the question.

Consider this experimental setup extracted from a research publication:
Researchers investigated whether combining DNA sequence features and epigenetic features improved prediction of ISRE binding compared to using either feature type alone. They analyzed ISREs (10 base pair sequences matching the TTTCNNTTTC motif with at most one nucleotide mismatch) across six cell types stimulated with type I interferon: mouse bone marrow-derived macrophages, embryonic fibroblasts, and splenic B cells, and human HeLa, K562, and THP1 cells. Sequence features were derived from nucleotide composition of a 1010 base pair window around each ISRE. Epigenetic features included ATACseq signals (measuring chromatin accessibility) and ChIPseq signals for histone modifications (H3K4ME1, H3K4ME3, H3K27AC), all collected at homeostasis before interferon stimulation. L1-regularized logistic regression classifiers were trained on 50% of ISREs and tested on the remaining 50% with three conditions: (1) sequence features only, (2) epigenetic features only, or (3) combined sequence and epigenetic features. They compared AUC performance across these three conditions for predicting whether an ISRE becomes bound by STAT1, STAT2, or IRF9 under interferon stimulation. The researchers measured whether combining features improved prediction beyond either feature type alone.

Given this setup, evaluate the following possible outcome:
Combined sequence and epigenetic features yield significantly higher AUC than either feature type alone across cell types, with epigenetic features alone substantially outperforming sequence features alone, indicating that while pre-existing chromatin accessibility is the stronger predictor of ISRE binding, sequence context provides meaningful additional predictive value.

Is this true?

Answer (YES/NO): NO